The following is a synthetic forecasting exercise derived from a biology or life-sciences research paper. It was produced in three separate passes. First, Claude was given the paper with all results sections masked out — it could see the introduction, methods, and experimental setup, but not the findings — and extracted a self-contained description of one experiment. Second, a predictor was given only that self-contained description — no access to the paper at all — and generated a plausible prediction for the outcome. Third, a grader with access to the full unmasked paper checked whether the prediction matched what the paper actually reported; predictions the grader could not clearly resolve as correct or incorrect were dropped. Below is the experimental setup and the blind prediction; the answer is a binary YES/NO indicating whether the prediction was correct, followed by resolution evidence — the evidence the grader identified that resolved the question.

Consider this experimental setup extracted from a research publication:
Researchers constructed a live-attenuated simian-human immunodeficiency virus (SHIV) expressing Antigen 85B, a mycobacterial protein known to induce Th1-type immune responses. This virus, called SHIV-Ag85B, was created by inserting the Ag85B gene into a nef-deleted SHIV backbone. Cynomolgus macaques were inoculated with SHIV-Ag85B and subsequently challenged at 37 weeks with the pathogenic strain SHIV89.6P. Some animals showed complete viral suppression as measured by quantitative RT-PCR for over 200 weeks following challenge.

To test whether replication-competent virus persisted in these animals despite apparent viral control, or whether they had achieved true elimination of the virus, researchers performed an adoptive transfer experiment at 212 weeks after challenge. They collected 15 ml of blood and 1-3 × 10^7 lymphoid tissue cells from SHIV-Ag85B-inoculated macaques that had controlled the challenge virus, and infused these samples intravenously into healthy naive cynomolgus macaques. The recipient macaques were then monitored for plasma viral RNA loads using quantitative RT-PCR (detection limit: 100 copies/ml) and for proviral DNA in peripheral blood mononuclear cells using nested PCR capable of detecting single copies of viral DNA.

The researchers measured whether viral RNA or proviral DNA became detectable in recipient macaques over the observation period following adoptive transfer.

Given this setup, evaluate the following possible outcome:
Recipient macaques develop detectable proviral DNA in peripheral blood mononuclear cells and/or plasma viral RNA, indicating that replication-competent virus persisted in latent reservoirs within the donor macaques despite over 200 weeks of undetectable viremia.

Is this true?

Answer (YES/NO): NO